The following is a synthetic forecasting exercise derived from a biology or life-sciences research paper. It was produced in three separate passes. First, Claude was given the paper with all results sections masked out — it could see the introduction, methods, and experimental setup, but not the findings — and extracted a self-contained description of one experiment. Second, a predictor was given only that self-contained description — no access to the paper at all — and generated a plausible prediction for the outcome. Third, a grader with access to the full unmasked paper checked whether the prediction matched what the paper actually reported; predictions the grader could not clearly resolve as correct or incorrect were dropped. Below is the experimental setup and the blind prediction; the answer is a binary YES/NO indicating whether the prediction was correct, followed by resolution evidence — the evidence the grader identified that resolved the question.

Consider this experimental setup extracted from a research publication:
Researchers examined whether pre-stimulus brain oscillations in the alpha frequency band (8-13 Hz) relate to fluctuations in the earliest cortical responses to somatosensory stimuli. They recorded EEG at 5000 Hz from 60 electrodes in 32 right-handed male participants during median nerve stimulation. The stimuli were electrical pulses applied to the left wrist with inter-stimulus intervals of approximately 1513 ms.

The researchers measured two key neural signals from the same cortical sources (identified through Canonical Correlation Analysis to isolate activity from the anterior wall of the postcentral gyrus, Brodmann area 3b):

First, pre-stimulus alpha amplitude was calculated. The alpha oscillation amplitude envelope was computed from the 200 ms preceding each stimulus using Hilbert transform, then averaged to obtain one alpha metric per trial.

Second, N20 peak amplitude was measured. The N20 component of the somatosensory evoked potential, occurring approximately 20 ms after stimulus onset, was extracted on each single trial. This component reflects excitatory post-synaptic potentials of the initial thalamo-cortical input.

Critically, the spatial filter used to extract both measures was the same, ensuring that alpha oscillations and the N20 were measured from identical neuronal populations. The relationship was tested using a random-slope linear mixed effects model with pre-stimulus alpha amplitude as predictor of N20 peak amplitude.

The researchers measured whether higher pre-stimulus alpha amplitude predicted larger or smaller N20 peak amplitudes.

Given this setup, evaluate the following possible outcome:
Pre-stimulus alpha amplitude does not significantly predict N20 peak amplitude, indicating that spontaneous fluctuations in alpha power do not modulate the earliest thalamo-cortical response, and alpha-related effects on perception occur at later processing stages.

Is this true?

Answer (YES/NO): NO